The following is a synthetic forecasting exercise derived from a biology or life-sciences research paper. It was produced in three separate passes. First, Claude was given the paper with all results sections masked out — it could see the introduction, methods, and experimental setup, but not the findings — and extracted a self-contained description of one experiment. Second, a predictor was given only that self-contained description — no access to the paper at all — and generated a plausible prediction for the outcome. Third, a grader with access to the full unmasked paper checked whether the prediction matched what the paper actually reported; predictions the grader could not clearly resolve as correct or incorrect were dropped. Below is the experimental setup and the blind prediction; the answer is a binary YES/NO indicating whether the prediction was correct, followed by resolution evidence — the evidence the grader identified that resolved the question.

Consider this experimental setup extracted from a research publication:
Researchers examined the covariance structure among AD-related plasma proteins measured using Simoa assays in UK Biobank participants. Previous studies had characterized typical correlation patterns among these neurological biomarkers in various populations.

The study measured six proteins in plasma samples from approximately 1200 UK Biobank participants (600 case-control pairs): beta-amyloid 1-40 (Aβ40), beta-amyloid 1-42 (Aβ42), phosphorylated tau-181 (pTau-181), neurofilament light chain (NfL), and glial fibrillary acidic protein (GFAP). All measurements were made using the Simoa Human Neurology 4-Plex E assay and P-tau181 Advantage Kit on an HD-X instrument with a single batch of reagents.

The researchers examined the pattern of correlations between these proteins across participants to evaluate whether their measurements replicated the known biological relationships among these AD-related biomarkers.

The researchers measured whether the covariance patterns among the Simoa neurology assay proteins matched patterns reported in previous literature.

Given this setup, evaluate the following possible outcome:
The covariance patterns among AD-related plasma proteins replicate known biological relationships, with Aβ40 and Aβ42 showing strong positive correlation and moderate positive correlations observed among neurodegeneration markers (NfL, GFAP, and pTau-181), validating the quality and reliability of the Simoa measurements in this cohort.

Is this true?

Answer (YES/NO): YES